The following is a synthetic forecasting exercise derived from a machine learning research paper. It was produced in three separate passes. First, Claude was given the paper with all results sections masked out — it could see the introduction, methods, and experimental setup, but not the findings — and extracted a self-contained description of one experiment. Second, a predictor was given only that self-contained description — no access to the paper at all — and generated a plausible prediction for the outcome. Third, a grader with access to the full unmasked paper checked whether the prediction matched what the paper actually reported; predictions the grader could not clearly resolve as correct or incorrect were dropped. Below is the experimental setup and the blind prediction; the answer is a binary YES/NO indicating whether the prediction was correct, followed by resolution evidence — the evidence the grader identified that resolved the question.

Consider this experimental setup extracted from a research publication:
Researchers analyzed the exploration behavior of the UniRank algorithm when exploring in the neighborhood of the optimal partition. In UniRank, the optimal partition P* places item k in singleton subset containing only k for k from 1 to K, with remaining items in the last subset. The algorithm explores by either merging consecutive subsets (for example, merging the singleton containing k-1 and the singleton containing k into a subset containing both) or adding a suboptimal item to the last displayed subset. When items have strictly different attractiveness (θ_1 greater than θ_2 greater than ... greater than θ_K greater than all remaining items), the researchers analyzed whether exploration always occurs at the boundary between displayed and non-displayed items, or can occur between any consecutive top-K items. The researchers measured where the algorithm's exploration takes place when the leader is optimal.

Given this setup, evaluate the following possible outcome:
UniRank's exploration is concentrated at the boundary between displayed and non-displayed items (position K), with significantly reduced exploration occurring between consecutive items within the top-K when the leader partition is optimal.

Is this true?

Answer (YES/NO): YES